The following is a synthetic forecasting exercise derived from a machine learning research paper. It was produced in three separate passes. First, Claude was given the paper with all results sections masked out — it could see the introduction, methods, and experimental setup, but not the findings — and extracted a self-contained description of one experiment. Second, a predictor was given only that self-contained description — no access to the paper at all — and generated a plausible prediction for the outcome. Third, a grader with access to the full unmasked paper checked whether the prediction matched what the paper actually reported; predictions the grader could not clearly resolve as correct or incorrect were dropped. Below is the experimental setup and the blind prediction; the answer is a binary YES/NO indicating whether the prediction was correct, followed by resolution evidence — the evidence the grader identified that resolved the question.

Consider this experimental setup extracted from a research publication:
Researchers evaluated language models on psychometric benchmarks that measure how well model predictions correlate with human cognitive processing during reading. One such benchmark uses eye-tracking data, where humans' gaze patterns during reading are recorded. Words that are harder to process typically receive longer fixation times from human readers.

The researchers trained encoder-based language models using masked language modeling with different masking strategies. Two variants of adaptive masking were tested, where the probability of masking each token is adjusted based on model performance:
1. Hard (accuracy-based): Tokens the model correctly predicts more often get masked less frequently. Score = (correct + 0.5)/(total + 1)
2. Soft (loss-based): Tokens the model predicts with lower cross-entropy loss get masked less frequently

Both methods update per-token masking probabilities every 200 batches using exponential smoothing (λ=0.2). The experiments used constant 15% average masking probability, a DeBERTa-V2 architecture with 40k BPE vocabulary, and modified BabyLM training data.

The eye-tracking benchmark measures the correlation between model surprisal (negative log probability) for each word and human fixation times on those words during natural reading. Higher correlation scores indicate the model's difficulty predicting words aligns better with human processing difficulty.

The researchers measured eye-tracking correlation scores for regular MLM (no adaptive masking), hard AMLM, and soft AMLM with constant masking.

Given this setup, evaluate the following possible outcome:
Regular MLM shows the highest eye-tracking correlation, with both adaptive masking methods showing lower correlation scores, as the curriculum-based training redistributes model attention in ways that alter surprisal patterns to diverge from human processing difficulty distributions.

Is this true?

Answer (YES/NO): NO